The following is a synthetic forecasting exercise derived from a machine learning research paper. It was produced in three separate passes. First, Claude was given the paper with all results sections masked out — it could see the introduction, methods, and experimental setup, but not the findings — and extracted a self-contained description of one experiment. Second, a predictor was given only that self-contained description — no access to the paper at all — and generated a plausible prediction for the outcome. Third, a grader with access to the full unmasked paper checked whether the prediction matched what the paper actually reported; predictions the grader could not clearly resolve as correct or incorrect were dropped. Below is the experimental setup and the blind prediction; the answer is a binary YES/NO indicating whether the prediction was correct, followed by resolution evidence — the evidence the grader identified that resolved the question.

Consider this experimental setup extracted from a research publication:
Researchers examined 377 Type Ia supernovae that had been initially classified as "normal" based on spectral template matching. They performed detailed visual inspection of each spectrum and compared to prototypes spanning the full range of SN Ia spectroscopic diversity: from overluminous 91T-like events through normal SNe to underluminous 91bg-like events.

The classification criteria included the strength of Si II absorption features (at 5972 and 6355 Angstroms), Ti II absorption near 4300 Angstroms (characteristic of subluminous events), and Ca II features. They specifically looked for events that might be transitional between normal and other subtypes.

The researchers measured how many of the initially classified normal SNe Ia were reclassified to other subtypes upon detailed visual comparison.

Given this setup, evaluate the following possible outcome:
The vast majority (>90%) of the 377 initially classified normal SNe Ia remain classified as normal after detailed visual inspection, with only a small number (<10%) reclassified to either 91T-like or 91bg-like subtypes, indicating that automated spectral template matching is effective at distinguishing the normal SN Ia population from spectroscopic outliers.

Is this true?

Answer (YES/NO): NO